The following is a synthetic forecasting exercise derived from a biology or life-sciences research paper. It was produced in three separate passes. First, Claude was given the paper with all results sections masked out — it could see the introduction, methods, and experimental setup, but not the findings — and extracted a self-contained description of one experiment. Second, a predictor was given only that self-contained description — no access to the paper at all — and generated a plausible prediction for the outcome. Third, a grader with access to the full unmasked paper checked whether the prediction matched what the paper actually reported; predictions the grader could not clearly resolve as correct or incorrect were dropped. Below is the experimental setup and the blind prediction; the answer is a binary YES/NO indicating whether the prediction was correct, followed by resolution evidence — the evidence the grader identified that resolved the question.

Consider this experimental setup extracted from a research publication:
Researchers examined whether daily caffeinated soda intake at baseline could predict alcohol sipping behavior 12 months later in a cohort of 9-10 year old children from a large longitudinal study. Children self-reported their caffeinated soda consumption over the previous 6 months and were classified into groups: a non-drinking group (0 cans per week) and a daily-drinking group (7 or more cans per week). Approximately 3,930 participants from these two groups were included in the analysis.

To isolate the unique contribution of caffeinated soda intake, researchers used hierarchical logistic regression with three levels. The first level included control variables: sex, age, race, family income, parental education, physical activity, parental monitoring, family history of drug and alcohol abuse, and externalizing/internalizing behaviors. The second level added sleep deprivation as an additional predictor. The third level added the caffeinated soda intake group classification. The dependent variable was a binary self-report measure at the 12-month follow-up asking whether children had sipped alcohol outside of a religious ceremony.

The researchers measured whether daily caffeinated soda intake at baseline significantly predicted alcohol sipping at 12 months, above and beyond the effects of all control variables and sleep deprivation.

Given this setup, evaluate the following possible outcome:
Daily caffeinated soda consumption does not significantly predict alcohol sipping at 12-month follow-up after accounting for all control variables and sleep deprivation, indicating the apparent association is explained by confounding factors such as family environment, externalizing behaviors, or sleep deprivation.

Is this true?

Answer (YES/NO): NO